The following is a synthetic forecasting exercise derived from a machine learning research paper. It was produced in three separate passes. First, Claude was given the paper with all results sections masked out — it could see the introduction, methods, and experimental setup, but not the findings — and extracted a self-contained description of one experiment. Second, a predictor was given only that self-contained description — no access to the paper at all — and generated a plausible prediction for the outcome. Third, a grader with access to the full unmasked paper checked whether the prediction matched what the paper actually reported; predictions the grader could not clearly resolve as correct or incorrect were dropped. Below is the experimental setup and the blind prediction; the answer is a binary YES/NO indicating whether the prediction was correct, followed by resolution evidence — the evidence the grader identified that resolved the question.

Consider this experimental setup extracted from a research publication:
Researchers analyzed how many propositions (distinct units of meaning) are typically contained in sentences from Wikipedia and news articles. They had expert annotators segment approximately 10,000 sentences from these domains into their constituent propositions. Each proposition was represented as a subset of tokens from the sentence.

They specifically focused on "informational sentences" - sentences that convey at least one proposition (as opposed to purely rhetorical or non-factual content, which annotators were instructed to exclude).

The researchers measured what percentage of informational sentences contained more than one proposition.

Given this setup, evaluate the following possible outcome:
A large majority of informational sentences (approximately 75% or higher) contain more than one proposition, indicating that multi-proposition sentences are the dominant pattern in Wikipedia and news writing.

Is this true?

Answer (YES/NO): YES